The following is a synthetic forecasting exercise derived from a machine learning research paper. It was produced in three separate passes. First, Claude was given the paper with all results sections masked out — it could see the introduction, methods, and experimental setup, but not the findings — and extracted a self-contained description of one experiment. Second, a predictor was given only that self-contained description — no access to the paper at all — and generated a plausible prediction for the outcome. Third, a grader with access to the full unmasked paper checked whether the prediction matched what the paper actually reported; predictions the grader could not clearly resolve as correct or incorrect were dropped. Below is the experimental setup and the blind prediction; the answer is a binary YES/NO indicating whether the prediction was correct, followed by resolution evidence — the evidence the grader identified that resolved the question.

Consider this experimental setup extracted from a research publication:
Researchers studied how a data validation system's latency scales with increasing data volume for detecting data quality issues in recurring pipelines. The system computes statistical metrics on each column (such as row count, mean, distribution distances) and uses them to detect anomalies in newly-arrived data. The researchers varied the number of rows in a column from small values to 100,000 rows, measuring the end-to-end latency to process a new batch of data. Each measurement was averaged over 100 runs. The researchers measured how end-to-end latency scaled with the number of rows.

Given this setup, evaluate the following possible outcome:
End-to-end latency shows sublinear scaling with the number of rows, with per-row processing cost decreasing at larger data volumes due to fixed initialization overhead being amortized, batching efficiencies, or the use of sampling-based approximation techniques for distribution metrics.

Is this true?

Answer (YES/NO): NO